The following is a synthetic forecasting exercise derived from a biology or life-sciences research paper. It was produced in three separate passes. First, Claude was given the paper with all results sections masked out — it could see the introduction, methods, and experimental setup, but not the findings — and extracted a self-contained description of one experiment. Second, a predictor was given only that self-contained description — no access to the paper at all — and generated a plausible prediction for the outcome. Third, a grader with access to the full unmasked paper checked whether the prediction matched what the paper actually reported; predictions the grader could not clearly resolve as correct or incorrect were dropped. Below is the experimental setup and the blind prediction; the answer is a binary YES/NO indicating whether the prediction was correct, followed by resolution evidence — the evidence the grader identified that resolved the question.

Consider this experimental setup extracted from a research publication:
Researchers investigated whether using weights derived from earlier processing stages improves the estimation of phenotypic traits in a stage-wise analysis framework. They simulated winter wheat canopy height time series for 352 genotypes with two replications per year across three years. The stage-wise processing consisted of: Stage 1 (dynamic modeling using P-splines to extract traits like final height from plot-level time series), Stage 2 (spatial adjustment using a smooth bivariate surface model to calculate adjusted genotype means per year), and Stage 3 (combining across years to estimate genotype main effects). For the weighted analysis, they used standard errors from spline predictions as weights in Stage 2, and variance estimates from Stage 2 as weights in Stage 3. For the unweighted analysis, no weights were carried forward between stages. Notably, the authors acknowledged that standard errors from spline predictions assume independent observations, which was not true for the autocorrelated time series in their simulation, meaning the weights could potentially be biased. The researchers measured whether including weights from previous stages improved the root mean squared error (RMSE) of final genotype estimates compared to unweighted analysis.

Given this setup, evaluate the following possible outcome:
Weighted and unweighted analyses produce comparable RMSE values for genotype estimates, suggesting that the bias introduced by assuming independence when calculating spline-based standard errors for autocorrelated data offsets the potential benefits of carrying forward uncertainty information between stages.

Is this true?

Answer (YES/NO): NO